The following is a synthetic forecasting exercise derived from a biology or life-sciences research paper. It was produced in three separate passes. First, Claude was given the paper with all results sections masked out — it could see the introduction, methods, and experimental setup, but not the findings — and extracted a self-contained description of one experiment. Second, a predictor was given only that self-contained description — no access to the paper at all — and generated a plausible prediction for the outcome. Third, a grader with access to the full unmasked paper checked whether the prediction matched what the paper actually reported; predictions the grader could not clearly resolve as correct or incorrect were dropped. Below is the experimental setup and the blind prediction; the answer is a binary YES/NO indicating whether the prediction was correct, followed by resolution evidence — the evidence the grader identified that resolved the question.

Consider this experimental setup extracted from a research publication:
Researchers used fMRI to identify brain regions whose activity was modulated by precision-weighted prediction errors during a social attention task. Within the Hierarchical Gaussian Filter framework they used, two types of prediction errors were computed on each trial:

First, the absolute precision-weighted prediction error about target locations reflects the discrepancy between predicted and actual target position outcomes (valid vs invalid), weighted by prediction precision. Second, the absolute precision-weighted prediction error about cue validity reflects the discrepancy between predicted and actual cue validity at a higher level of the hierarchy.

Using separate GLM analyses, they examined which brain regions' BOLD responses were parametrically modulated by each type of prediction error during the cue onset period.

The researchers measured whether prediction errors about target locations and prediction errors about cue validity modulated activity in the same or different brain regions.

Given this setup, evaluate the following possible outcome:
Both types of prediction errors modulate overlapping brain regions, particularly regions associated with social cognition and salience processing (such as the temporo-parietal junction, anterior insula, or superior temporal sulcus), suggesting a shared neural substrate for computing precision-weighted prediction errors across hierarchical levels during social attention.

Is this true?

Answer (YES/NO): NO